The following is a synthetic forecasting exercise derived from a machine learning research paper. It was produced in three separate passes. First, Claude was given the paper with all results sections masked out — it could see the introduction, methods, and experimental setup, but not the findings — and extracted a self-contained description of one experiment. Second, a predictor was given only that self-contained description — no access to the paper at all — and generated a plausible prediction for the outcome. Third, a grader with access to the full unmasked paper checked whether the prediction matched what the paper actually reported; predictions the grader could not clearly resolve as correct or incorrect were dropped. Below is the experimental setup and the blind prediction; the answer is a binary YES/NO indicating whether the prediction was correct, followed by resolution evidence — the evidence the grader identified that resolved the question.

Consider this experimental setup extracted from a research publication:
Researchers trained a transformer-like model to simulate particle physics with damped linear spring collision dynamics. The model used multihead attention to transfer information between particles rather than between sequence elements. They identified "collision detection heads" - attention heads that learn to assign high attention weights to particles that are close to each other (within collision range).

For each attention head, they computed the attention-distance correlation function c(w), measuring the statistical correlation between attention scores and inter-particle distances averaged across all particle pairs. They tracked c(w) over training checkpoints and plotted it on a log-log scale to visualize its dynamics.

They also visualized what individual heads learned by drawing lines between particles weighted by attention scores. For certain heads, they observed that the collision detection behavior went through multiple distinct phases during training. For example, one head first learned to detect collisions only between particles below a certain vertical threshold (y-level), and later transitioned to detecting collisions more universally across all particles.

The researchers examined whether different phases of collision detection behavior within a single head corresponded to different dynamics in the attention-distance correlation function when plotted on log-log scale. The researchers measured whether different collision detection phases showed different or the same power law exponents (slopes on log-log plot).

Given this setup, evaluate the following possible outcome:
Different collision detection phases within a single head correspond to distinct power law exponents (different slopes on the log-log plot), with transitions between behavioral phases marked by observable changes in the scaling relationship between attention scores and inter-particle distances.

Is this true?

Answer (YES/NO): YES